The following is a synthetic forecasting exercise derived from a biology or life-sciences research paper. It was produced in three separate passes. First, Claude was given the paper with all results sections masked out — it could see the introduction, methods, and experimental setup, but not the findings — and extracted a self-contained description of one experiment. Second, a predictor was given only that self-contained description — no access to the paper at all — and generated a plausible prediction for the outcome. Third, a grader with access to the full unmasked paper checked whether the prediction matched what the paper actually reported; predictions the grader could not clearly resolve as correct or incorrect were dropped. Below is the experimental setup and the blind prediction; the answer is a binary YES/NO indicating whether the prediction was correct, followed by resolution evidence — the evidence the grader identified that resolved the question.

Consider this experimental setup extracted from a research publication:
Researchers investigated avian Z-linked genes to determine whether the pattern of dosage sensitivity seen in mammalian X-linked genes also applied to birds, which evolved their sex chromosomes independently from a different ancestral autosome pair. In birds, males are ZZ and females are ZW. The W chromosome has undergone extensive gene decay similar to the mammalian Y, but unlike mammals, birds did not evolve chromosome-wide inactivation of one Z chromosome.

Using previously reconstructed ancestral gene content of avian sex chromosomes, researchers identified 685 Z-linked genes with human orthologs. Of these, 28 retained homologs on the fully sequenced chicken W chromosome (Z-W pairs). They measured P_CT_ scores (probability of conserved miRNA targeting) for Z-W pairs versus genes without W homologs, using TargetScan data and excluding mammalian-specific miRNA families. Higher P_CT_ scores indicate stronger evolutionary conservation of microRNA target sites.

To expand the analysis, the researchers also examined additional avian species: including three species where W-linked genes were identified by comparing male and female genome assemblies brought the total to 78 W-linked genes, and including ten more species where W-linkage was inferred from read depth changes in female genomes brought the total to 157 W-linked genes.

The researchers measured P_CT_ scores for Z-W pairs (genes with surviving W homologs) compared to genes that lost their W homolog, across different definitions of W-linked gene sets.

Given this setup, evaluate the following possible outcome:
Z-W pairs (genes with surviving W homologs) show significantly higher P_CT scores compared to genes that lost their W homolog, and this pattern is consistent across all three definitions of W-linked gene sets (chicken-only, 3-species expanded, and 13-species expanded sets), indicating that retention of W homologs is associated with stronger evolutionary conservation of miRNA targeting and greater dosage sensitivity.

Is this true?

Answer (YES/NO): YES